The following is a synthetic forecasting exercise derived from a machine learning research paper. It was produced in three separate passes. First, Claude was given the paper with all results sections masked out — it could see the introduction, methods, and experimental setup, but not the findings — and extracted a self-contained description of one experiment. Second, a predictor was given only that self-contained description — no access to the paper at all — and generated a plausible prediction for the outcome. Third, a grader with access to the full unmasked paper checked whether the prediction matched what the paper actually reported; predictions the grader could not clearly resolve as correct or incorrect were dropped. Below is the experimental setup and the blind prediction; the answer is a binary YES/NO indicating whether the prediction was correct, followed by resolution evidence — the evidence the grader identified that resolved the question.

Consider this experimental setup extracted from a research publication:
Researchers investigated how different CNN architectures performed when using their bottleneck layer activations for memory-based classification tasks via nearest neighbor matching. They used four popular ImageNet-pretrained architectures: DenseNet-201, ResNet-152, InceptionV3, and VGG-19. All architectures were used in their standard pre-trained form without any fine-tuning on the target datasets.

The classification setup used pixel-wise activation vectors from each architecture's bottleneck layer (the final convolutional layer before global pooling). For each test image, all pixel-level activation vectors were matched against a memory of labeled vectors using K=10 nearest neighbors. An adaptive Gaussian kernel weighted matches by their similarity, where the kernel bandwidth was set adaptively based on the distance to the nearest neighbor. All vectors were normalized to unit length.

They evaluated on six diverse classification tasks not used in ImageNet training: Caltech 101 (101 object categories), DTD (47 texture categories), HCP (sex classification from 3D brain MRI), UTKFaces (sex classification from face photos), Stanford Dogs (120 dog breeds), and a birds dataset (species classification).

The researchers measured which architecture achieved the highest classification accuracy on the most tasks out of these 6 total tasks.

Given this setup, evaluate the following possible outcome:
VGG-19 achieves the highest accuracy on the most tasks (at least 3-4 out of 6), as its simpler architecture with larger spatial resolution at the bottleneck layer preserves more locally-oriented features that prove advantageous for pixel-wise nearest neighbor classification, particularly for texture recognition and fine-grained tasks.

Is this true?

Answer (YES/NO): NO